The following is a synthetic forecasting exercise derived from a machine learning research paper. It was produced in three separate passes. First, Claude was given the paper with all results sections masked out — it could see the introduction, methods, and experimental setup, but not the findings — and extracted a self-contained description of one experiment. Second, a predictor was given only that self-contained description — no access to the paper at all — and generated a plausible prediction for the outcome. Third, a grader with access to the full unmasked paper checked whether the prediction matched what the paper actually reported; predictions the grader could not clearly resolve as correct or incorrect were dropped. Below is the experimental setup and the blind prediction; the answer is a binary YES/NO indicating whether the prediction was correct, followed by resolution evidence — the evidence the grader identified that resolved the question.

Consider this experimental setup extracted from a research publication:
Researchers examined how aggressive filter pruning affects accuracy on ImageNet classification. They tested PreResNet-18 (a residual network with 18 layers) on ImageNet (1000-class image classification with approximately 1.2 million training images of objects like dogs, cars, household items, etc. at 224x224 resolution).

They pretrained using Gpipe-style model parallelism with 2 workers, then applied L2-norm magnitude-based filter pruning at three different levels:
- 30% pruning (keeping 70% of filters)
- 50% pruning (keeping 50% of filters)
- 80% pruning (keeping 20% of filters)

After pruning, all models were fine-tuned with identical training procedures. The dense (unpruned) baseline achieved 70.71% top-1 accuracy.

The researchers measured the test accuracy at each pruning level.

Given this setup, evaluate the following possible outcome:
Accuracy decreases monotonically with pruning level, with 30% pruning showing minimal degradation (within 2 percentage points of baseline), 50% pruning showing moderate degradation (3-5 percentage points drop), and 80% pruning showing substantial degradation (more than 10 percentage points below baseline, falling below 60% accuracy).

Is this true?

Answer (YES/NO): NO